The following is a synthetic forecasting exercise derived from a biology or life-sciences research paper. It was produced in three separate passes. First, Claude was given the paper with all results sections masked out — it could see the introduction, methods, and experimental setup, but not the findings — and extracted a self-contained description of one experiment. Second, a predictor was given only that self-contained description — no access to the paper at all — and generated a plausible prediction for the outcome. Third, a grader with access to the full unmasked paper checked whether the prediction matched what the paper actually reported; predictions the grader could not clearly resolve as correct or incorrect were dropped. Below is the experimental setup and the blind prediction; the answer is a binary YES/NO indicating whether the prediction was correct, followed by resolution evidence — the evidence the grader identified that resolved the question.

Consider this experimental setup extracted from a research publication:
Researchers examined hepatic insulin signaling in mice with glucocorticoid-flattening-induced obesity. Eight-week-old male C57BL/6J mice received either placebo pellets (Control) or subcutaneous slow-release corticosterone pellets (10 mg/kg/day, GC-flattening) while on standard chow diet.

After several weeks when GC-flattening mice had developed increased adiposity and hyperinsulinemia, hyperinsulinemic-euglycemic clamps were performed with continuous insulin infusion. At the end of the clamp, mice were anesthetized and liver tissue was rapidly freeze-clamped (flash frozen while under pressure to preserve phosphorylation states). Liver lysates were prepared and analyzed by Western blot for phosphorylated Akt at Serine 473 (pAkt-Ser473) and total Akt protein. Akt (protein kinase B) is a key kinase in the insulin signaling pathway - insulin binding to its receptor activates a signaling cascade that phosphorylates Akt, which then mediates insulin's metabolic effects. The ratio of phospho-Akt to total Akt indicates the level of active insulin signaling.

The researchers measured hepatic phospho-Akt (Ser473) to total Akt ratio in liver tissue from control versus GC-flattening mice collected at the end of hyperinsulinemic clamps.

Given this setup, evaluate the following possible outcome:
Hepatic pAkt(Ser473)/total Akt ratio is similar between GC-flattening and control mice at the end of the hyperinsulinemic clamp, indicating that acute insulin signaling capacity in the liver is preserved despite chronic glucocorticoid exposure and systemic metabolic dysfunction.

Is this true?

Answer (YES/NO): YES